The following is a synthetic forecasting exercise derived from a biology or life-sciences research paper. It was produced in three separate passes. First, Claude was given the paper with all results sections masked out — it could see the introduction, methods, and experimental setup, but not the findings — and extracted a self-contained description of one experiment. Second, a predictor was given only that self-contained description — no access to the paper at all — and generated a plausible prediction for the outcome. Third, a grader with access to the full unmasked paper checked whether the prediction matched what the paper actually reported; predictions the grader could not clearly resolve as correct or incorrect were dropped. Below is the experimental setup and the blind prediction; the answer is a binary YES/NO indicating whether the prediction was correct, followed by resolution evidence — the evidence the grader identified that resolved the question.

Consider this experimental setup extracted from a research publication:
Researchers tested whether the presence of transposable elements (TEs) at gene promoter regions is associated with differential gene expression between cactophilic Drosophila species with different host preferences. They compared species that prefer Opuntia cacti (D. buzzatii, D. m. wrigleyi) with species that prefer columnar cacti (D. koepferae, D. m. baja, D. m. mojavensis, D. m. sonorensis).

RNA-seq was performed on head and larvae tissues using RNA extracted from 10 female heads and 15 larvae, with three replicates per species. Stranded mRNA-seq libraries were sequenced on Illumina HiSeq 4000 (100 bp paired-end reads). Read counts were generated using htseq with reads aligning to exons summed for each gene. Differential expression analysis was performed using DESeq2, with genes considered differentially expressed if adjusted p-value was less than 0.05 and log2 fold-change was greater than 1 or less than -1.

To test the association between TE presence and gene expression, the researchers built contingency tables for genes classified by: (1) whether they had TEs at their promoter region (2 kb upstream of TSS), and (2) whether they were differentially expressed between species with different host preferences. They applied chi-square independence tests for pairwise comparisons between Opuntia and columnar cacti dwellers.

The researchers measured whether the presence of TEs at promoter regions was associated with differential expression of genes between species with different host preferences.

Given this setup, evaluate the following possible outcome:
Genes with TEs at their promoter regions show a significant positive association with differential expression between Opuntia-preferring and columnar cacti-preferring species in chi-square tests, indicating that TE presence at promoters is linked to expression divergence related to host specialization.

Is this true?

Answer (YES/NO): NO